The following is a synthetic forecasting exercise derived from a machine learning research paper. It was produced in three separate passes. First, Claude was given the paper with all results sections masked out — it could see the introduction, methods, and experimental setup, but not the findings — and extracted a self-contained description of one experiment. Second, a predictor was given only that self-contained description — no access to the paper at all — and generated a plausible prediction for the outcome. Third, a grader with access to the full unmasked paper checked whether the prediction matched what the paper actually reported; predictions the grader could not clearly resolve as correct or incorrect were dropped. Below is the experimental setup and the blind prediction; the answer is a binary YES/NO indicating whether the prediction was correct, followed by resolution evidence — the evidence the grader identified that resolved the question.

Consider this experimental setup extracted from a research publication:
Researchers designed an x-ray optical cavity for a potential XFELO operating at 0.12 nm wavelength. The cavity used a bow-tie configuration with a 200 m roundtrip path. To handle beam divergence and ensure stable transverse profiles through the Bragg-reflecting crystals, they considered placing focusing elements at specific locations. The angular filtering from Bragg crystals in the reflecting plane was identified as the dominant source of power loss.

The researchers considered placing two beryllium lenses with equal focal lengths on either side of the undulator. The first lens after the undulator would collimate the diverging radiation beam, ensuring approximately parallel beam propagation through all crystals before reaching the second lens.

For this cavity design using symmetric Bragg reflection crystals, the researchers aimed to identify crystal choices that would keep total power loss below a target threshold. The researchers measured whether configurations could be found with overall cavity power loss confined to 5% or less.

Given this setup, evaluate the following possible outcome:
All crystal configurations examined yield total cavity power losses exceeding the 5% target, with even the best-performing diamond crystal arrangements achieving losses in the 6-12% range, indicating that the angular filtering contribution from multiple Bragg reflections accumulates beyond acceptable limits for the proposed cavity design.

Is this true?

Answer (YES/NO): NO